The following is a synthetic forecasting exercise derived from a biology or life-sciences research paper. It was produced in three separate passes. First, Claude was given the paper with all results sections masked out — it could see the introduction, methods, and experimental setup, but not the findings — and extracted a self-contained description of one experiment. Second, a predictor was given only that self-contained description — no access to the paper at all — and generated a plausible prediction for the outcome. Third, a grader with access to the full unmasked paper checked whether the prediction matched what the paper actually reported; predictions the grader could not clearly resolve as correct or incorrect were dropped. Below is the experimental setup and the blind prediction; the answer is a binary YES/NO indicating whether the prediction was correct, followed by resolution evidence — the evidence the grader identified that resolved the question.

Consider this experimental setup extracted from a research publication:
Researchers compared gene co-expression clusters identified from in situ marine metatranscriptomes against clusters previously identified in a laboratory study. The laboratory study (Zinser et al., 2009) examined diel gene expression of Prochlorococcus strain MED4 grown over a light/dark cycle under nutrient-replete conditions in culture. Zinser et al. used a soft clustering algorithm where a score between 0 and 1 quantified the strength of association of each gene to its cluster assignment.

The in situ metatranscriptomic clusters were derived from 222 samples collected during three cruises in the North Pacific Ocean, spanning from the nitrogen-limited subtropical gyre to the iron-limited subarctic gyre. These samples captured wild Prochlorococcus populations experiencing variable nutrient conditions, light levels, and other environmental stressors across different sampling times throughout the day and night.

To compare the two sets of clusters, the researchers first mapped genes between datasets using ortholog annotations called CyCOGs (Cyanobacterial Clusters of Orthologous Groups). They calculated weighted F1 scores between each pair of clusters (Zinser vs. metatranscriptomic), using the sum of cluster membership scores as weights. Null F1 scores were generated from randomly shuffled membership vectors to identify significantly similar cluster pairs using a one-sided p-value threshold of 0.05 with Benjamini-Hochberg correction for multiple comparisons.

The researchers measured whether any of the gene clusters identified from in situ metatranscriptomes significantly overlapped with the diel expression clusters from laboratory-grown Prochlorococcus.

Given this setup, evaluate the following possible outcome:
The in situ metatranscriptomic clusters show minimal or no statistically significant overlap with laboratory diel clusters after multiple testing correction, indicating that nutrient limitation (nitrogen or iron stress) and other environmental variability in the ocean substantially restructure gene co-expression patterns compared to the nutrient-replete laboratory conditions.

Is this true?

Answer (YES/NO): NO